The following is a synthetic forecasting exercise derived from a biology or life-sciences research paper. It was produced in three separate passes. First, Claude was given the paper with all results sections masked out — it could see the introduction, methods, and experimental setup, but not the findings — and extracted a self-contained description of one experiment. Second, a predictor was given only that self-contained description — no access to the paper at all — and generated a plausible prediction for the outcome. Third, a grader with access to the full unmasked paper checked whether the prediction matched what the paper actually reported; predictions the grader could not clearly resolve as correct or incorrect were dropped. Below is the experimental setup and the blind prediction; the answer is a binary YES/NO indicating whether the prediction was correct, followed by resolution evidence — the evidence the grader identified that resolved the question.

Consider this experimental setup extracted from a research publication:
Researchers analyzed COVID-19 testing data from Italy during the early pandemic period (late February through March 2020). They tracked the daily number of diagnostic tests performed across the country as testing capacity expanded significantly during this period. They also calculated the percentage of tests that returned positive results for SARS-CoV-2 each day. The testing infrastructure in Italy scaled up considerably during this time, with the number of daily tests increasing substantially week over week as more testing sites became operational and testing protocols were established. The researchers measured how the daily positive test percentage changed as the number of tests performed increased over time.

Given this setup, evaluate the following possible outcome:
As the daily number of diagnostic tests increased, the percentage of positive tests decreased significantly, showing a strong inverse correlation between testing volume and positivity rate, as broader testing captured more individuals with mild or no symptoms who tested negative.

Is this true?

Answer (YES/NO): NO